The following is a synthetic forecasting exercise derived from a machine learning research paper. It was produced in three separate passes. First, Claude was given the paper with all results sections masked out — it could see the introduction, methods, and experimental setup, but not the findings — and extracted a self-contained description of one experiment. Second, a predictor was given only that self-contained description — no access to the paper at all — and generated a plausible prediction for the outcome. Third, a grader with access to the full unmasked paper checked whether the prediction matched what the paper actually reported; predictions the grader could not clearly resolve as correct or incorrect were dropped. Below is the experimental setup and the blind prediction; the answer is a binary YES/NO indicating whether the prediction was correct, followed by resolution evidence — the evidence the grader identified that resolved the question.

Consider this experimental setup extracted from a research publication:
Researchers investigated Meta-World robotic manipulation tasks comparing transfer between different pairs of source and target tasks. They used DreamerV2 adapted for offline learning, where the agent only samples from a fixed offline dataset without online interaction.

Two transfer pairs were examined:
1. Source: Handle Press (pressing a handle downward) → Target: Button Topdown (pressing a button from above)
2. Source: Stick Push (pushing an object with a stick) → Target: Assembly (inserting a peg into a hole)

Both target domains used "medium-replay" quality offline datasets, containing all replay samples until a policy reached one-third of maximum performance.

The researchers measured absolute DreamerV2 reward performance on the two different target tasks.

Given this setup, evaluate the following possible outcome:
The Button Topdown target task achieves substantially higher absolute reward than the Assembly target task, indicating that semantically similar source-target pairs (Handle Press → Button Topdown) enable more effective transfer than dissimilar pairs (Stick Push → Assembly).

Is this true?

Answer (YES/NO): YES